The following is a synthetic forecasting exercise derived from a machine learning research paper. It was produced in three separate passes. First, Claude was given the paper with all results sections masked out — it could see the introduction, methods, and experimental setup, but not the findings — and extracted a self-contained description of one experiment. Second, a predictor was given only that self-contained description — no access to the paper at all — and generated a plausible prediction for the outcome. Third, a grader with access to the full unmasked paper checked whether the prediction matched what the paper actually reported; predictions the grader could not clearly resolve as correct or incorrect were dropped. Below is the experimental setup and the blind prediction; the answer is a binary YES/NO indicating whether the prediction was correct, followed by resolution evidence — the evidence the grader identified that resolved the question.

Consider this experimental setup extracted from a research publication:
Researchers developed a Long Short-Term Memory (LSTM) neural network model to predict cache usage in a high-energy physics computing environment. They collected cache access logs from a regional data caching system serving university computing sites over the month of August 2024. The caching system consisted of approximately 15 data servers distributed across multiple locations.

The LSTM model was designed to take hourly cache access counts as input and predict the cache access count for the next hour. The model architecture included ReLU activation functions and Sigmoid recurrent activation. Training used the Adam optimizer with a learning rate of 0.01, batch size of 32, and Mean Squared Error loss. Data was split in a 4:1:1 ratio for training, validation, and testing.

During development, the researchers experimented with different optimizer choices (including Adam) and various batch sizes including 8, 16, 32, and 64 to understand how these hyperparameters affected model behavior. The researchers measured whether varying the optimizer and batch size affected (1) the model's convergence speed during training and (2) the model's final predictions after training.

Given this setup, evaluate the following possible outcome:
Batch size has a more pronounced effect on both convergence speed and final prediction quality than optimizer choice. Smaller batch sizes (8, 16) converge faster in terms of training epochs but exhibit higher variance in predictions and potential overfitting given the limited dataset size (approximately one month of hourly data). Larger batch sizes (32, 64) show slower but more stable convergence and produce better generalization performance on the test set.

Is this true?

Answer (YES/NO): NO